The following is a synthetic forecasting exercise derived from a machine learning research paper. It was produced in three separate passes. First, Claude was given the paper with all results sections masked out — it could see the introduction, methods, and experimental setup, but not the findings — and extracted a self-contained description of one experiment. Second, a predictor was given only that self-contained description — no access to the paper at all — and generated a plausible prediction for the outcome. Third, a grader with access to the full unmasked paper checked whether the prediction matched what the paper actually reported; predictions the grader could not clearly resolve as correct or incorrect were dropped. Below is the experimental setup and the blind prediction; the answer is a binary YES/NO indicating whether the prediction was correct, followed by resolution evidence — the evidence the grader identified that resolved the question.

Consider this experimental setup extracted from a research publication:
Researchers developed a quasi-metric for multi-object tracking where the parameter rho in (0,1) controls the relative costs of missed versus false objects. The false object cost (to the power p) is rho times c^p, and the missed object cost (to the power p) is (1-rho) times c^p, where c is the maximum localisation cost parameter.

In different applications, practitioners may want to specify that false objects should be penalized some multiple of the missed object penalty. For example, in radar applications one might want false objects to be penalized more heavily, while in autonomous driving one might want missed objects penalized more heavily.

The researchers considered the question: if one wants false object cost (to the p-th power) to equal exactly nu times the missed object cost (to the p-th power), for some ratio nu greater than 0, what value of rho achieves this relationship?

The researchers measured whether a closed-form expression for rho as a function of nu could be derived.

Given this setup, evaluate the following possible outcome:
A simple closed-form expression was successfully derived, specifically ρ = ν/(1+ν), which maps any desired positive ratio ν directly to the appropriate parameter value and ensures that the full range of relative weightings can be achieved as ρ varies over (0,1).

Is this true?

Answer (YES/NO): YES